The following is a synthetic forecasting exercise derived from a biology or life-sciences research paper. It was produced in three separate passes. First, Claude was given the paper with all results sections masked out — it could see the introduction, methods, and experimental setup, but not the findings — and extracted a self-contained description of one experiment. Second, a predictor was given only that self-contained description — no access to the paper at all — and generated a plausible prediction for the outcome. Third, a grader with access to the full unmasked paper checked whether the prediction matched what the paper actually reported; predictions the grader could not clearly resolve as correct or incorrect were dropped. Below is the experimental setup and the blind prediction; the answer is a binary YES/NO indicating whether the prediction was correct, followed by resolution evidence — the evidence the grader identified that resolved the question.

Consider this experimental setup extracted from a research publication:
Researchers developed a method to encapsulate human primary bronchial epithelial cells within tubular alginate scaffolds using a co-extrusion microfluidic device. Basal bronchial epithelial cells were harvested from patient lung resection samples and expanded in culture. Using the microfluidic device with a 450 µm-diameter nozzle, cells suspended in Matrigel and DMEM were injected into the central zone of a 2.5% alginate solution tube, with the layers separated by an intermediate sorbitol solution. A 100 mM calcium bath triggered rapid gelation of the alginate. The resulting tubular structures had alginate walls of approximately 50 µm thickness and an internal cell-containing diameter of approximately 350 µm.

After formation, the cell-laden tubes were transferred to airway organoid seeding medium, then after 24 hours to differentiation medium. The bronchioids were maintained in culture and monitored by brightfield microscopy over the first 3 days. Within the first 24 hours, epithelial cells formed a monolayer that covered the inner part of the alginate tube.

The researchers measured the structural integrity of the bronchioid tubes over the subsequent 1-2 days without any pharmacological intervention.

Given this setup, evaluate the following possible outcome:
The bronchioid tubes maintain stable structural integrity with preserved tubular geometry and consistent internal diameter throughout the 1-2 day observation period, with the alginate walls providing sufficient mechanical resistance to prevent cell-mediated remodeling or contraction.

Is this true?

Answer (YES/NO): NO